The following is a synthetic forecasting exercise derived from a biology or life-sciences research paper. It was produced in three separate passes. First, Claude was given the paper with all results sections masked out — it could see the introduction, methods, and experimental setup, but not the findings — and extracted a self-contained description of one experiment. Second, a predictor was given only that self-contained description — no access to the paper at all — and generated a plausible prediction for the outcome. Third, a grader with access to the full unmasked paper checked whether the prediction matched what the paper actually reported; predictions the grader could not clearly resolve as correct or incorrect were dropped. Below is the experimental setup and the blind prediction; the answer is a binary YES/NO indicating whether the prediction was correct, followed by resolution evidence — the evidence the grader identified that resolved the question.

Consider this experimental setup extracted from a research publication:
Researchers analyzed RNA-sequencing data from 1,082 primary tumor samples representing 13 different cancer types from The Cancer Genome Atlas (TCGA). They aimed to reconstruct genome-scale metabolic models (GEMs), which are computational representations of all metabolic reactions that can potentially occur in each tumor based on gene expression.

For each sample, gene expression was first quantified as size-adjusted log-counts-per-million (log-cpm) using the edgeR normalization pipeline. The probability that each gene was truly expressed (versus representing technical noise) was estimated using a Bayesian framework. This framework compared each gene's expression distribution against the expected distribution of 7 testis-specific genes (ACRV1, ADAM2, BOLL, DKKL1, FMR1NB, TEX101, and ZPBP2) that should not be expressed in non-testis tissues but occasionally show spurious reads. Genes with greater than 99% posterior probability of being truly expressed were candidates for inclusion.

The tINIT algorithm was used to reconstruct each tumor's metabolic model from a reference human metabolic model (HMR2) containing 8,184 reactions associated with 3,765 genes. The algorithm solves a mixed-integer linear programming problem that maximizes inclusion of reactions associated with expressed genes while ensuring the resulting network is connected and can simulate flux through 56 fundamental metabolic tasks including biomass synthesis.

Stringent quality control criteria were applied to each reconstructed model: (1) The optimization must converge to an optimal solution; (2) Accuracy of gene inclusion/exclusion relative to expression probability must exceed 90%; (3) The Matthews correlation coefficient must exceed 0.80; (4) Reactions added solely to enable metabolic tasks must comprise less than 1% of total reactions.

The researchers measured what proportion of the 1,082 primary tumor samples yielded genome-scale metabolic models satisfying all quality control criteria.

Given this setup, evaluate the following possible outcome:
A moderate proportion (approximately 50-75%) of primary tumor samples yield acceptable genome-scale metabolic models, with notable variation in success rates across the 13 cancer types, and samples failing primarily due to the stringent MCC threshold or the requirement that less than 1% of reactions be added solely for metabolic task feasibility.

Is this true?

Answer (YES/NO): NO